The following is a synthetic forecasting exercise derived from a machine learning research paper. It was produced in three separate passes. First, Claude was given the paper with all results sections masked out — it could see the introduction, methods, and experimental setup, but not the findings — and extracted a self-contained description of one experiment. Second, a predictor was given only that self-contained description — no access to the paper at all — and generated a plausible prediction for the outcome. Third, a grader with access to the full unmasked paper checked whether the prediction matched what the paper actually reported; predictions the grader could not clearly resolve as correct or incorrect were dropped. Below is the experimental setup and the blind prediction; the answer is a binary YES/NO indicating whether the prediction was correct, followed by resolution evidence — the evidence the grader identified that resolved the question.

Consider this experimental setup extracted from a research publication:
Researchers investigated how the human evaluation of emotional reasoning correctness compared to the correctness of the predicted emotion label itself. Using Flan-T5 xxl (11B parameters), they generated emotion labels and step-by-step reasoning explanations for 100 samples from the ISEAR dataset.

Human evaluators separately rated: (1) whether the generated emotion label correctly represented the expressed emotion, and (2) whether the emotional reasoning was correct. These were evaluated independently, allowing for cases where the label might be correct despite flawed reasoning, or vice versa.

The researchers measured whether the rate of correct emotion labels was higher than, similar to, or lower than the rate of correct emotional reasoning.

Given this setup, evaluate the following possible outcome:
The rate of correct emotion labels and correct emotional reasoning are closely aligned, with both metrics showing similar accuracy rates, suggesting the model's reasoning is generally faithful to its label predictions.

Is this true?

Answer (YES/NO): NO